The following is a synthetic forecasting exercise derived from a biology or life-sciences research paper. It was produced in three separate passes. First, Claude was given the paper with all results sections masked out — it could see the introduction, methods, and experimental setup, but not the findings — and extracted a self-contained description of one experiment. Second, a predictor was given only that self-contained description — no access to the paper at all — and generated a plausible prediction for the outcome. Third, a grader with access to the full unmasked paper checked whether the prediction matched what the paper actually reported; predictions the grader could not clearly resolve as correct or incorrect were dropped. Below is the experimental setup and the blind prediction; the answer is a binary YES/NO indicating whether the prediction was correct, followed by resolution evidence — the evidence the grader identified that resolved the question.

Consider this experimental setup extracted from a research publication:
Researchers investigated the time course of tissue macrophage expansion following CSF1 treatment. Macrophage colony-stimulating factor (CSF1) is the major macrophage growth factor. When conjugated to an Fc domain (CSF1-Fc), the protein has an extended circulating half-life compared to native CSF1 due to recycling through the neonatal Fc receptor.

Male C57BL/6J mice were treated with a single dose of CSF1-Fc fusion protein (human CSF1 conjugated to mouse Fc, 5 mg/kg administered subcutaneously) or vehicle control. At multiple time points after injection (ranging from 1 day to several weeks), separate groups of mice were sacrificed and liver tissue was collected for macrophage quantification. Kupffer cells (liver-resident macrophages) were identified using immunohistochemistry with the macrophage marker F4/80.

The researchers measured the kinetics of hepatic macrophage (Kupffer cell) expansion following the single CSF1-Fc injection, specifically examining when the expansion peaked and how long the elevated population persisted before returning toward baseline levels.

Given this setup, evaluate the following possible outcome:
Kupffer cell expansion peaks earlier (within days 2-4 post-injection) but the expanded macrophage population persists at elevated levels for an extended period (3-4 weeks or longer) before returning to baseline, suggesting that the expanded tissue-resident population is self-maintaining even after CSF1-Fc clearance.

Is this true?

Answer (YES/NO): NO